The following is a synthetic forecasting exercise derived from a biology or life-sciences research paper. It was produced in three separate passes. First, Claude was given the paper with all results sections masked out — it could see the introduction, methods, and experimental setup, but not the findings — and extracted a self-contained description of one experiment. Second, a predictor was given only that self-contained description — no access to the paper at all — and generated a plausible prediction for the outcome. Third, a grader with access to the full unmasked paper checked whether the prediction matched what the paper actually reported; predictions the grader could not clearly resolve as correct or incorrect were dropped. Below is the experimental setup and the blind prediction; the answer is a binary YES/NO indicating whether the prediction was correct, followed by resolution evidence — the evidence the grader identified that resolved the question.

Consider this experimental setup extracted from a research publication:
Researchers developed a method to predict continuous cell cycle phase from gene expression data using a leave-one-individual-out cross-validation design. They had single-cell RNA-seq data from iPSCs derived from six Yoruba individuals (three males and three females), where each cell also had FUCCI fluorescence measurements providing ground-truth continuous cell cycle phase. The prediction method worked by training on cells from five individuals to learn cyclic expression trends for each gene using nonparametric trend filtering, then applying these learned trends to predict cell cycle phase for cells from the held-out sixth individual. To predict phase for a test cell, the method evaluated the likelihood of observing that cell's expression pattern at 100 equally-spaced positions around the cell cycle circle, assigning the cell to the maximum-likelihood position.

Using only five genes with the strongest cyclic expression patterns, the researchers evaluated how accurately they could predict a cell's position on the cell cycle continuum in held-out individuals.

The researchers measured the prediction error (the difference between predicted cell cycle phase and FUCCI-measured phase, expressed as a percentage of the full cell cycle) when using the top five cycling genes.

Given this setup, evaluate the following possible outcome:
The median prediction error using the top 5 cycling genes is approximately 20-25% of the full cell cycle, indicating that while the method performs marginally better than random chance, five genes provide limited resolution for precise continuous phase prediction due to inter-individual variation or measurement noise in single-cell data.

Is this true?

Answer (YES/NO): NO